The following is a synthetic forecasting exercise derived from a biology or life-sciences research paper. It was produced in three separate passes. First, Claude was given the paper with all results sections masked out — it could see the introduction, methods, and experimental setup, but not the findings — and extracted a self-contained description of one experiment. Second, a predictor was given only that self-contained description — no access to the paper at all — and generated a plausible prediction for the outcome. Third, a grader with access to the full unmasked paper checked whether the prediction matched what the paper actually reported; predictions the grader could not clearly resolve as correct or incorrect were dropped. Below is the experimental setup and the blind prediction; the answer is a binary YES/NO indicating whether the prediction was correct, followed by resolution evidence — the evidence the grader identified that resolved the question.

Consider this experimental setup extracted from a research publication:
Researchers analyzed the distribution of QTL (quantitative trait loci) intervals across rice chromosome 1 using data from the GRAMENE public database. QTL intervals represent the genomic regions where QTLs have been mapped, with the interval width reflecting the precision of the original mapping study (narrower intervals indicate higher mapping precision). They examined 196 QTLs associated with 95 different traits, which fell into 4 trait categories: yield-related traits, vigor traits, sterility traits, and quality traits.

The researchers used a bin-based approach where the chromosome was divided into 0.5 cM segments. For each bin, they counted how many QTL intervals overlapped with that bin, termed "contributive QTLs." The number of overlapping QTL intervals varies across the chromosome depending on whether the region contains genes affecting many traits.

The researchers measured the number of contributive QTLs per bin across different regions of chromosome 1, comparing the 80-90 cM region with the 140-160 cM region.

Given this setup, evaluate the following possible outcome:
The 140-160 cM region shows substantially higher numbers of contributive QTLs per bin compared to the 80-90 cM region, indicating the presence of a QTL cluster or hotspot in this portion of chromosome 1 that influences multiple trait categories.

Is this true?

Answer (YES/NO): YES